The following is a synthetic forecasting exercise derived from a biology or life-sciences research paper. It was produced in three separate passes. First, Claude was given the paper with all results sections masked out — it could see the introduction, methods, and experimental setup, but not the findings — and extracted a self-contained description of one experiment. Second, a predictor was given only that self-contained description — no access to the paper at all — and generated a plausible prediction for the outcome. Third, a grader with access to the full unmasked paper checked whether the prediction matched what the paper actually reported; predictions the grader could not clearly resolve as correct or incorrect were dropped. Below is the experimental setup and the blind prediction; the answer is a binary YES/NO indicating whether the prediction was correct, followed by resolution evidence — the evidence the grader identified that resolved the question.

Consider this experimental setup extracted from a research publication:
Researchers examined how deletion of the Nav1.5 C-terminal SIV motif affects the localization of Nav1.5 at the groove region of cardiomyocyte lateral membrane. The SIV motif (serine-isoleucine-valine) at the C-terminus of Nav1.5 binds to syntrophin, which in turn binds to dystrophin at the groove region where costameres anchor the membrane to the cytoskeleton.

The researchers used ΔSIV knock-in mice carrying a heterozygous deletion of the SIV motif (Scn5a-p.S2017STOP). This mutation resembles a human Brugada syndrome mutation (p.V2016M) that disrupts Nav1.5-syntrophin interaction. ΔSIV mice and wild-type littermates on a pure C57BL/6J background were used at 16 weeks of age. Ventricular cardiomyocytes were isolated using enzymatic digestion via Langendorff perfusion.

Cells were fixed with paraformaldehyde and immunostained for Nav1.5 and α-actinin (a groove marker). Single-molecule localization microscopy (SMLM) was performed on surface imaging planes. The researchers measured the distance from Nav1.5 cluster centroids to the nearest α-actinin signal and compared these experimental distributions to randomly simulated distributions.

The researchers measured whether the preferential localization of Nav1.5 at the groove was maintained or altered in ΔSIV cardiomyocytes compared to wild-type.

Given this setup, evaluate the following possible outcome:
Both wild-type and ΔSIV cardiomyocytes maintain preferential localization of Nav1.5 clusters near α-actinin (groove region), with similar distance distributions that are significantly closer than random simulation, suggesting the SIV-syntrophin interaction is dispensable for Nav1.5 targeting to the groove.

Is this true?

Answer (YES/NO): NO